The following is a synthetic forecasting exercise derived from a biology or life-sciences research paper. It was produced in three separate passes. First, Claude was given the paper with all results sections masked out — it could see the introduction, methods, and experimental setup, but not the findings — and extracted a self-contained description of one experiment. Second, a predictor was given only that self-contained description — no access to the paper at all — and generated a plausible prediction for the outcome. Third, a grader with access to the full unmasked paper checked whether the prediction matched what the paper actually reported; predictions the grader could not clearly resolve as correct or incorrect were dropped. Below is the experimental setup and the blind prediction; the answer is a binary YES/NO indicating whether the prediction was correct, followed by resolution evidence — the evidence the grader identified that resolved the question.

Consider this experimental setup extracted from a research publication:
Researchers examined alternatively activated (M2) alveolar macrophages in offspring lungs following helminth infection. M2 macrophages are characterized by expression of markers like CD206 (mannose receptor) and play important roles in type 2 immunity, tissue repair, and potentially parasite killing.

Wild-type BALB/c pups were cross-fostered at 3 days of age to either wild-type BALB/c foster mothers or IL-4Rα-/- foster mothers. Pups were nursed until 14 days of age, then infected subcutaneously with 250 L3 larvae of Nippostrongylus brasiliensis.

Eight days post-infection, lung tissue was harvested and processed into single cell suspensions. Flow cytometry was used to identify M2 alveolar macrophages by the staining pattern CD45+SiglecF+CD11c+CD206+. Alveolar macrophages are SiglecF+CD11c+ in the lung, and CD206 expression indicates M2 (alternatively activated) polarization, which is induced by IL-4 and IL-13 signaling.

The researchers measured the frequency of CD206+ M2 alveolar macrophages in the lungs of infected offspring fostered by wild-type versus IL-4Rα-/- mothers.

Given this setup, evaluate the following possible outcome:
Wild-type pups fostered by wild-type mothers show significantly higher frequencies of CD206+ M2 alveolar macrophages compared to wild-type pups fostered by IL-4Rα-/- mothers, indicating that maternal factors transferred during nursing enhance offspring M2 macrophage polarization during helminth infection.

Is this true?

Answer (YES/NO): YES